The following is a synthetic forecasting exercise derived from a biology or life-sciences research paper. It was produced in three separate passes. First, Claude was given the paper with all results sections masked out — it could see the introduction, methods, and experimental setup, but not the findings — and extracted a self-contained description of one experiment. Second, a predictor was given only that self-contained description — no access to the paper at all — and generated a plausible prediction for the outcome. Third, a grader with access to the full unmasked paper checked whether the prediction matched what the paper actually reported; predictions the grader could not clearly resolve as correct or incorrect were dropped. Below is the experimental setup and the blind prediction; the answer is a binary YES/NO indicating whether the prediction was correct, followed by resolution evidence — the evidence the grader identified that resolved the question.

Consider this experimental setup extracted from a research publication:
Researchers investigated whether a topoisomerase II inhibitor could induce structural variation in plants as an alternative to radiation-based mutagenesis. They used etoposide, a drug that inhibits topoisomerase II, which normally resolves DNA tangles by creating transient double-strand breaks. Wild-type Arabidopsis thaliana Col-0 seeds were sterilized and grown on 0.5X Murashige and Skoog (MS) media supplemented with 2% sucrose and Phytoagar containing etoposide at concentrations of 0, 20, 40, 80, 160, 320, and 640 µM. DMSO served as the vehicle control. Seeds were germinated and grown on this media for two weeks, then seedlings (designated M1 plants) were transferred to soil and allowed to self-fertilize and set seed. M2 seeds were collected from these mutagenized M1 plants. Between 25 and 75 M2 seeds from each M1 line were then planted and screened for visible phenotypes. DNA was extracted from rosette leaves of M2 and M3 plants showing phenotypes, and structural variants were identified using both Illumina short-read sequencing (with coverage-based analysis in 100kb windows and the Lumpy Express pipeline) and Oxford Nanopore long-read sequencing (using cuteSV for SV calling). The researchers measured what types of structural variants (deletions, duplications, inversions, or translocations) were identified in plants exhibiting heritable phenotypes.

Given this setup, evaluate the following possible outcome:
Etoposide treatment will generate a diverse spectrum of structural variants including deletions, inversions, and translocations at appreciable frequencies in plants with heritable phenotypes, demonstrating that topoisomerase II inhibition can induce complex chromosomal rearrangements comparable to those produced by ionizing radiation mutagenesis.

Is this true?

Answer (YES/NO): YES